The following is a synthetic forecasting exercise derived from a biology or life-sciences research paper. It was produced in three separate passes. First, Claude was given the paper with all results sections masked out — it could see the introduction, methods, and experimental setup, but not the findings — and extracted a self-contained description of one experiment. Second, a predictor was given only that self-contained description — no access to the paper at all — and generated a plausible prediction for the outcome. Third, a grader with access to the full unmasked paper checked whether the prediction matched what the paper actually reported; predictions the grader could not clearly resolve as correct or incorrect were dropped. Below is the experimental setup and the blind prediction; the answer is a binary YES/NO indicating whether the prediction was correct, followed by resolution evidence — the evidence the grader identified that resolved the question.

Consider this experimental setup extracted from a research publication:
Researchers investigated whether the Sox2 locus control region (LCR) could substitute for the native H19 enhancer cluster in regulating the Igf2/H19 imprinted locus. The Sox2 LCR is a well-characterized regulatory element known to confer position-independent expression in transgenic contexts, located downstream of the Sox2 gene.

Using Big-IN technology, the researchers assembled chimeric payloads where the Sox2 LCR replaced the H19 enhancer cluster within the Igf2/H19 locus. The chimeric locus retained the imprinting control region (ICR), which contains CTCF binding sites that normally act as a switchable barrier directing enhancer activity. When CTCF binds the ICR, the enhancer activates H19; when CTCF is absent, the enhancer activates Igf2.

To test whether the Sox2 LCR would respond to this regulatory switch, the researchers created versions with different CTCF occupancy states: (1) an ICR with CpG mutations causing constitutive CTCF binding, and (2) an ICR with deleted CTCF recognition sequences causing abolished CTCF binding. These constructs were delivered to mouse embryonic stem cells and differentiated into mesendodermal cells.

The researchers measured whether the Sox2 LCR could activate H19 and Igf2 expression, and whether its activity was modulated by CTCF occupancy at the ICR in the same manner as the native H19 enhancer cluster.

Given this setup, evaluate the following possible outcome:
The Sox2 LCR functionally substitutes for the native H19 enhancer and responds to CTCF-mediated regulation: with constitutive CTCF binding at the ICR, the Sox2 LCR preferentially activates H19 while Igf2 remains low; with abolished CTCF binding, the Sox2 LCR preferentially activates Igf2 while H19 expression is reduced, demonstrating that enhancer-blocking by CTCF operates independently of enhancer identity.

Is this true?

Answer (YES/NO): NO